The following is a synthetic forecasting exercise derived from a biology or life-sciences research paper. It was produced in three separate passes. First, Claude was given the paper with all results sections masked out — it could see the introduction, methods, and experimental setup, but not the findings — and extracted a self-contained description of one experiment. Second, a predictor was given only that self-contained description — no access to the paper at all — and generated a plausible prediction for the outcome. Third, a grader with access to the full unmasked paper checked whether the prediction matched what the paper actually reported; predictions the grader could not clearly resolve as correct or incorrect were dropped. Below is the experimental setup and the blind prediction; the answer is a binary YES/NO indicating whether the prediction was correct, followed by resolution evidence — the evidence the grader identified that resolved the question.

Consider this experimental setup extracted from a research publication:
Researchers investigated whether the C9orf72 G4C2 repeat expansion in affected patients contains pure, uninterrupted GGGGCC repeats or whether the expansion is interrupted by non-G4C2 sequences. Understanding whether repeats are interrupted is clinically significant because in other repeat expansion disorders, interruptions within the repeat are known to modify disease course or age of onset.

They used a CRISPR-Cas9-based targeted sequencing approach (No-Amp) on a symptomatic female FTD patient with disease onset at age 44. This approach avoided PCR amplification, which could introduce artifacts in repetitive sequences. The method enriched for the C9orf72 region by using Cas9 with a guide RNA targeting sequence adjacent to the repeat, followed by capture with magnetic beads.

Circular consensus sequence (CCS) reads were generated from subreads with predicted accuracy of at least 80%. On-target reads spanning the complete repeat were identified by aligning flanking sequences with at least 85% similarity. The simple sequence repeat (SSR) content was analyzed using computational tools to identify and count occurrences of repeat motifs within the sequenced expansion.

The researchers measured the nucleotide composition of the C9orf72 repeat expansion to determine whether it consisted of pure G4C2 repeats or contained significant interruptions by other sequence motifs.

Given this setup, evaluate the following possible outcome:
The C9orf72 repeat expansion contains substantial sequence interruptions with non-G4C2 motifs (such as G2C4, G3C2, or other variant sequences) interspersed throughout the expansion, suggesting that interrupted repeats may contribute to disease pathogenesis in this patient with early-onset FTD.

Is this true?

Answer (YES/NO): NO